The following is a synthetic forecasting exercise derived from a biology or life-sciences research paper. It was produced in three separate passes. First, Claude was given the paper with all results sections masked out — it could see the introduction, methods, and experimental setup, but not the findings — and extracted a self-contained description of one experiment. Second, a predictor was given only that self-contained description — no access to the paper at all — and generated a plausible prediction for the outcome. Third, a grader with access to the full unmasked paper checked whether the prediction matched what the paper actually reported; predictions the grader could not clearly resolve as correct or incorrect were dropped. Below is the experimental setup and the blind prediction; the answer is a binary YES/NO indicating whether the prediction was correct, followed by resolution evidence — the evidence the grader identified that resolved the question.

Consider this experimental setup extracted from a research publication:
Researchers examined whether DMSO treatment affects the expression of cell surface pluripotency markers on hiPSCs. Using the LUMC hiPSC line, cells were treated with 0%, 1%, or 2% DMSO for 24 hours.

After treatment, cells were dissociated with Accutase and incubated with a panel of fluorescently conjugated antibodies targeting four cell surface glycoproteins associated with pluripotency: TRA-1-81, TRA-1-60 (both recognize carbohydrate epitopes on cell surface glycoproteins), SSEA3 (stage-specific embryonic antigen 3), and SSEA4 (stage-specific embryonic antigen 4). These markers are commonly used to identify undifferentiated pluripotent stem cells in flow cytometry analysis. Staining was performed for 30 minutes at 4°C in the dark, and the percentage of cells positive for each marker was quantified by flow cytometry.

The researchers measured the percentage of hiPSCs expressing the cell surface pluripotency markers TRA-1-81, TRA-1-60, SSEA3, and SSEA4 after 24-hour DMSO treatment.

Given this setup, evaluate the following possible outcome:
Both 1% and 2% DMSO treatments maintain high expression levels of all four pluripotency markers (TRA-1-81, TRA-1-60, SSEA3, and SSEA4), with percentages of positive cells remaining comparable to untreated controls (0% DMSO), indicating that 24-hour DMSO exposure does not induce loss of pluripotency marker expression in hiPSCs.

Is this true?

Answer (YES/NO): YES